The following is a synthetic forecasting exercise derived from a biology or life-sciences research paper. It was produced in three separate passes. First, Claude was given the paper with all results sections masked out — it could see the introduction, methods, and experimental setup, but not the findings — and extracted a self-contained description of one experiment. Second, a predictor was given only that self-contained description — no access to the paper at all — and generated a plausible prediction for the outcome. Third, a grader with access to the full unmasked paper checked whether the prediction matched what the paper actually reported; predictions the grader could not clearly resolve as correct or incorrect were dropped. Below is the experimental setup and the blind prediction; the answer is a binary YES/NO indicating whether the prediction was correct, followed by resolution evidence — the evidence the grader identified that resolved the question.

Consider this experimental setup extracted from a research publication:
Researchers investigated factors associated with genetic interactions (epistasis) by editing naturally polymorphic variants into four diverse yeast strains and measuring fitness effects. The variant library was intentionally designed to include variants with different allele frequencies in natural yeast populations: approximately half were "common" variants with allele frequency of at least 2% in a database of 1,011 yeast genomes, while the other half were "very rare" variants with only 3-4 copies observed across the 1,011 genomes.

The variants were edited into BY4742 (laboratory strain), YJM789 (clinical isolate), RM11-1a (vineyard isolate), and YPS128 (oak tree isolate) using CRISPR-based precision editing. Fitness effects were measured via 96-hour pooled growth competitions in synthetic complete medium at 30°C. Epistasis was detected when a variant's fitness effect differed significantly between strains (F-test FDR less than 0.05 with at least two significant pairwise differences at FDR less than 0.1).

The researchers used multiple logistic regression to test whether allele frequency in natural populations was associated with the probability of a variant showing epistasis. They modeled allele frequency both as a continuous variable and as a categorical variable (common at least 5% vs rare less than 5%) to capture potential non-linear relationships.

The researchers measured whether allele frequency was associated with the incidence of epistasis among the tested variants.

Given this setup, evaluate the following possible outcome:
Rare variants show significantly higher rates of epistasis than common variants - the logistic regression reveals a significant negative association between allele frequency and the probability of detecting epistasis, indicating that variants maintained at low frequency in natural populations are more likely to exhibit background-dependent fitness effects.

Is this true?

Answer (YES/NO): NO